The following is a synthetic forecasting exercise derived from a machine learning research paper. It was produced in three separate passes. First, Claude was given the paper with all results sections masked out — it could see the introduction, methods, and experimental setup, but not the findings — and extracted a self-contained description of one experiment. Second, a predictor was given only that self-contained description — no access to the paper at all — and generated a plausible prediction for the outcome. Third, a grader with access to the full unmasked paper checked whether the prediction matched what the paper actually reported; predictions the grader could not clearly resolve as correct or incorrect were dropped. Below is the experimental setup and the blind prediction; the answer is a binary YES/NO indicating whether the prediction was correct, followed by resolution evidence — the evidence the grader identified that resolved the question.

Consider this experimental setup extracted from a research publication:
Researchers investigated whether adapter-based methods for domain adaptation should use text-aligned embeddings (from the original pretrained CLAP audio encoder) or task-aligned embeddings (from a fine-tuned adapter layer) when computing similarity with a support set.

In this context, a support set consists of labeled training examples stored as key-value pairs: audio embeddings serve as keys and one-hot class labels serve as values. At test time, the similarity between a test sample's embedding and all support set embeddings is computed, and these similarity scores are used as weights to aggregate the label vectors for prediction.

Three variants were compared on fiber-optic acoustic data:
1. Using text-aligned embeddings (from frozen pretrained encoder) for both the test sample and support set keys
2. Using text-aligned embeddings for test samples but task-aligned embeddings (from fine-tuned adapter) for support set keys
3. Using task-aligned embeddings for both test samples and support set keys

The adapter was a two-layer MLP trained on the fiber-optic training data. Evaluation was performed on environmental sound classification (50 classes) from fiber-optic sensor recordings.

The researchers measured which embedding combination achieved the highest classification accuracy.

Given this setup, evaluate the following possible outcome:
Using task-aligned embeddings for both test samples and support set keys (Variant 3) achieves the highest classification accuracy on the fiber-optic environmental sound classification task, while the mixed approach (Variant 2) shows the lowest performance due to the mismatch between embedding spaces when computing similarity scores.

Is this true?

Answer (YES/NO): YES